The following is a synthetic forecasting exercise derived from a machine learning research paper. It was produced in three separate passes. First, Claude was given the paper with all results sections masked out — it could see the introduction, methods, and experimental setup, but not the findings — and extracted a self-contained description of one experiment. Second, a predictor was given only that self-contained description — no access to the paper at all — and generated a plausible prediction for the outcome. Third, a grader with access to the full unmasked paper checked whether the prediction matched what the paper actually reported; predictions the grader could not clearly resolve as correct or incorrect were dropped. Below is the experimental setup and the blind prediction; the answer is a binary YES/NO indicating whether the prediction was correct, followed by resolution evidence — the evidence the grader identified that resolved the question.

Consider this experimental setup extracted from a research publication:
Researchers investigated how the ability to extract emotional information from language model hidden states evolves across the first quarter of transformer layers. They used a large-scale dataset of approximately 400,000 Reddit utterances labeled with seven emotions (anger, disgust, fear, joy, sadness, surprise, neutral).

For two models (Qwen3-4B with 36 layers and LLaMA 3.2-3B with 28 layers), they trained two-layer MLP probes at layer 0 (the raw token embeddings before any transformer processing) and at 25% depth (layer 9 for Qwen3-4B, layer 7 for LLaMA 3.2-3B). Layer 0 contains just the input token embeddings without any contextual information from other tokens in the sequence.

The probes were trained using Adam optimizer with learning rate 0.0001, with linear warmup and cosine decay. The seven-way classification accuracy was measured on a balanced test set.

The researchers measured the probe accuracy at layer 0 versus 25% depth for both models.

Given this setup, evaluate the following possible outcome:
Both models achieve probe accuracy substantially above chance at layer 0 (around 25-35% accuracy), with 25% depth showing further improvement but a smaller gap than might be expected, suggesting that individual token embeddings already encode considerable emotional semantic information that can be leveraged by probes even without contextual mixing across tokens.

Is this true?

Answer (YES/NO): NO